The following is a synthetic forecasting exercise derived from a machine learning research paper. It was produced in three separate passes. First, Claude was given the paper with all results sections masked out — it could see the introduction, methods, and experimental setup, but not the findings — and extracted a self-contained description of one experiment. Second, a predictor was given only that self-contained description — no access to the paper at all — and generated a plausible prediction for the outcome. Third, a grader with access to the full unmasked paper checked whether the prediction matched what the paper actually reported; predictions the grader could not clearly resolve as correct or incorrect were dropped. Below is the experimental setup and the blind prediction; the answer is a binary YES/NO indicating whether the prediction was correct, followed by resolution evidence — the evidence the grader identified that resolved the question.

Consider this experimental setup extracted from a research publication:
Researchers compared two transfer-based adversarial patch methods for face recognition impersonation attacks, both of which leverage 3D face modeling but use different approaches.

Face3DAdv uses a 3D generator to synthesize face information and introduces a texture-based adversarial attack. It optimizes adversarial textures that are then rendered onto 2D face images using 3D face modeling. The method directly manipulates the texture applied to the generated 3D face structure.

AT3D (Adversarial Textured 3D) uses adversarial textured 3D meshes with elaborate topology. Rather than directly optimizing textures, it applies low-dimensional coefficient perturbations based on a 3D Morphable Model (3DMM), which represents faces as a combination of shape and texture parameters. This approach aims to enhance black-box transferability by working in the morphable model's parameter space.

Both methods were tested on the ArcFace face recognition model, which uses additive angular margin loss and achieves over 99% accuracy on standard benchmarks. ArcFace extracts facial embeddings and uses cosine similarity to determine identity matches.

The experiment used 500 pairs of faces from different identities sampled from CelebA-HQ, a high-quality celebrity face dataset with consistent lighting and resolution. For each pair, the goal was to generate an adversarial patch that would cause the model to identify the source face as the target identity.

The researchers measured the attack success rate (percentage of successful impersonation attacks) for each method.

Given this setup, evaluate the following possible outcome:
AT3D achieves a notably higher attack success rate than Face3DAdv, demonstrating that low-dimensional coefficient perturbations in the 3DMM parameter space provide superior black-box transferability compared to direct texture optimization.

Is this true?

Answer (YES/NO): YES